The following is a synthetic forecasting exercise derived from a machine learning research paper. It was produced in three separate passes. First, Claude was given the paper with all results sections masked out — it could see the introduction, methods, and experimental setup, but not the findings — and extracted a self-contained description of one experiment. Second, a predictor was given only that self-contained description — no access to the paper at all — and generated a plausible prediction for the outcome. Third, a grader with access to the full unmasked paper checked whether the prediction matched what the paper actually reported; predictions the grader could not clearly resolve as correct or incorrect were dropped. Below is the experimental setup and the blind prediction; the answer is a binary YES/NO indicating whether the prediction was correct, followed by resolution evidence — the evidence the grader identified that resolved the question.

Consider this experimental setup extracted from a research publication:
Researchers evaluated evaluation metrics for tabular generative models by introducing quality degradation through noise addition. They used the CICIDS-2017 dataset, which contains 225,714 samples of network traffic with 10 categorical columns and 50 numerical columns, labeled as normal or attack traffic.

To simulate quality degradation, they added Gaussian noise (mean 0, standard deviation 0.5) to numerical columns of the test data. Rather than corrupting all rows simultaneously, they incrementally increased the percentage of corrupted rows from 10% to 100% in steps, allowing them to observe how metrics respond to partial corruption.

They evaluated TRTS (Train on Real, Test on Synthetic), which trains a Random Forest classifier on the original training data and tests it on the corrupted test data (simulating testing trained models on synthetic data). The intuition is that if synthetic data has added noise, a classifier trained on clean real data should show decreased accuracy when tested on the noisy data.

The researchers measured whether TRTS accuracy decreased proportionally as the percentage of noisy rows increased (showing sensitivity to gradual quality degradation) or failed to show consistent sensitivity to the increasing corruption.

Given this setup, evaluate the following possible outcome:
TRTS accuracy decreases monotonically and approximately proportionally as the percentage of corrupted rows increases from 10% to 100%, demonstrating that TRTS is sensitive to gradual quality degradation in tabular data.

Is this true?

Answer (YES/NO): NO